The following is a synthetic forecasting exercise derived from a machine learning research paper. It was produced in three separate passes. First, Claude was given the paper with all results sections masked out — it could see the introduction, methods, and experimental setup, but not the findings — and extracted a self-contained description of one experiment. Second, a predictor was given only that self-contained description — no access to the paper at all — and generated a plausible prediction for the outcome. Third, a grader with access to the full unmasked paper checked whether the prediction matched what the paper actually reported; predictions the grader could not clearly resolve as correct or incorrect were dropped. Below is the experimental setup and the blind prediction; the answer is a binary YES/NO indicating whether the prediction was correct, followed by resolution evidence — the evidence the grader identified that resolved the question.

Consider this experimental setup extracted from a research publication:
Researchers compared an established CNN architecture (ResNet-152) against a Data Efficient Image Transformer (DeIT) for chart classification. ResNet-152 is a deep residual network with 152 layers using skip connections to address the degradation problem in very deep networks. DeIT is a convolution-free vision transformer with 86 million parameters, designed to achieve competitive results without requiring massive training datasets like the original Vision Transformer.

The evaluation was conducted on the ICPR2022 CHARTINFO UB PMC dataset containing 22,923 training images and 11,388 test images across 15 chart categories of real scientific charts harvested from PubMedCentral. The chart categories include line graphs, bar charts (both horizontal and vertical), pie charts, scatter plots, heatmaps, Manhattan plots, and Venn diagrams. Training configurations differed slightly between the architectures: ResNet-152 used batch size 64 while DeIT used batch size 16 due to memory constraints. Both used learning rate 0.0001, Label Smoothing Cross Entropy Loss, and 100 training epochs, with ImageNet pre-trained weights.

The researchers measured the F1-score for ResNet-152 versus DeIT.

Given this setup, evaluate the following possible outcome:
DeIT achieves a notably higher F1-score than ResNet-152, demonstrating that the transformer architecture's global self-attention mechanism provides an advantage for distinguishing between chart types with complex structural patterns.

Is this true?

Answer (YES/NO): NO